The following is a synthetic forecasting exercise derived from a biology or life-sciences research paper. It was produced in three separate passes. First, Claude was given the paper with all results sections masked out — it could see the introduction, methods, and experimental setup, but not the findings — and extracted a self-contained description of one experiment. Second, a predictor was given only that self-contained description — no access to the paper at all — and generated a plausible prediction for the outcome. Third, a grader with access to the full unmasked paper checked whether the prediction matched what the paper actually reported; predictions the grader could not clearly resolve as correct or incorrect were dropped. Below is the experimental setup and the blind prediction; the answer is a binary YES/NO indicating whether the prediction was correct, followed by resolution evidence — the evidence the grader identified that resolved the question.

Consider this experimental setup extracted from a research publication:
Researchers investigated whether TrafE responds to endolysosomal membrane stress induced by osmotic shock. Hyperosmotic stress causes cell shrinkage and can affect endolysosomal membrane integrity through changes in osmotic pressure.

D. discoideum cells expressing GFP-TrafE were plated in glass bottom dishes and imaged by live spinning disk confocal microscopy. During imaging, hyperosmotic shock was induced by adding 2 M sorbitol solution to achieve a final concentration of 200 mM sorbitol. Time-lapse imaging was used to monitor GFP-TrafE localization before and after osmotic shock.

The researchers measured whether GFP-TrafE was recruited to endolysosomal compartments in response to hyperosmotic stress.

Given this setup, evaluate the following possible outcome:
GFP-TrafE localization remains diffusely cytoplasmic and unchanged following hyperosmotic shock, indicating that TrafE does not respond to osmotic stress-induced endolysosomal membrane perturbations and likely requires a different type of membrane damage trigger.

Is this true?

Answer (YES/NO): NO